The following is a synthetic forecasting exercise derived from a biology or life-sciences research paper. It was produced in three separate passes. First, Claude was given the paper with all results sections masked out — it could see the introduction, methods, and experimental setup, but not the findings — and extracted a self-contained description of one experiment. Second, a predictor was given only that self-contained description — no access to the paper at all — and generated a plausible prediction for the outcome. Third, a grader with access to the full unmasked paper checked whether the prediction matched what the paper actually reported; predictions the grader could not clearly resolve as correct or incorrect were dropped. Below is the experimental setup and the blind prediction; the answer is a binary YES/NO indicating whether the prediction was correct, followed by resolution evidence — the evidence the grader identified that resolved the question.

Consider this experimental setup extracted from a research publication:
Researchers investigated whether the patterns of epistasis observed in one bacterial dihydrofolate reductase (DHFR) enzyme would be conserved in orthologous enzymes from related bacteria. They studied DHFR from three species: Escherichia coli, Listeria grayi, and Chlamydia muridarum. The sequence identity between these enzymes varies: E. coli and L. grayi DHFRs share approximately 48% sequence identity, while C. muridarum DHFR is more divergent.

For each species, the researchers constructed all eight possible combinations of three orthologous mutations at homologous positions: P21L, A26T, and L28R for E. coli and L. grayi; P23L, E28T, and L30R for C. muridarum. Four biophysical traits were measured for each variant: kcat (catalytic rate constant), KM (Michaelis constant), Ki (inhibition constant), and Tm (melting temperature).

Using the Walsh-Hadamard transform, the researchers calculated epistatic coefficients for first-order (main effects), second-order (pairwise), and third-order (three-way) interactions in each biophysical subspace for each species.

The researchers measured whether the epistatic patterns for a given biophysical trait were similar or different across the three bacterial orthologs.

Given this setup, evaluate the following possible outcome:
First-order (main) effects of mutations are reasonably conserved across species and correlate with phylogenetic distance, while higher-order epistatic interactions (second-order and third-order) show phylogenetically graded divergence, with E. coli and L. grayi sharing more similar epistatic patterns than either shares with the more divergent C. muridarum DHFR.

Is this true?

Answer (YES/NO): NO